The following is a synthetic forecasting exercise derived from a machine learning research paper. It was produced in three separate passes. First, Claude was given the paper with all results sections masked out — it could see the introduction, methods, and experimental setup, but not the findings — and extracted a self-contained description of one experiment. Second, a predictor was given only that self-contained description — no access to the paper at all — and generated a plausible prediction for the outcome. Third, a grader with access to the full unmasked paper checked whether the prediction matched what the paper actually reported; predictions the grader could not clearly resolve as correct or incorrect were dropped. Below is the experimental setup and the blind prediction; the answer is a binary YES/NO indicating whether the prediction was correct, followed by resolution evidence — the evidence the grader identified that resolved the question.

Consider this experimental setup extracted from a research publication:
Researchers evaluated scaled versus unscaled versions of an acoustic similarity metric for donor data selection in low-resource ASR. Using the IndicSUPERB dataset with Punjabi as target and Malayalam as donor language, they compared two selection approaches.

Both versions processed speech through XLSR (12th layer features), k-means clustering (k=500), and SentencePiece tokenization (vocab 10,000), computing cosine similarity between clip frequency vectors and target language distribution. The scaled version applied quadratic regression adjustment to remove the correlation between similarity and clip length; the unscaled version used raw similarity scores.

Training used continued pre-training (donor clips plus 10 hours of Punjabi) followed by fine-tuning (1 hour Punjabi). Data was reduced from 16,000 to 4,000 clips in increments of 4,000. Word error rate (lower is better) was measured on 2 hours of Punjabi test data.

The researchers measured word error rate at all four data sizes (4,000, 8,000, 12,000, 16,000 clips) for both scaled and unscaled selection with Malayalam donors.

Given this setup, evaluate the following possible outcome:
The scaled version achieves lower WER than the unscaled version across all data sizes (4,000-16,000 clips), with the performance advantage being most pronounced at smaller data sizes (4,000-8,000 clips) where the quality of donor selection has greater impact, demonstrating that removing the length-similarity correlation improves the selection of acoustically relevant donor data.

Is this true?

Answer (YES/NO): NO